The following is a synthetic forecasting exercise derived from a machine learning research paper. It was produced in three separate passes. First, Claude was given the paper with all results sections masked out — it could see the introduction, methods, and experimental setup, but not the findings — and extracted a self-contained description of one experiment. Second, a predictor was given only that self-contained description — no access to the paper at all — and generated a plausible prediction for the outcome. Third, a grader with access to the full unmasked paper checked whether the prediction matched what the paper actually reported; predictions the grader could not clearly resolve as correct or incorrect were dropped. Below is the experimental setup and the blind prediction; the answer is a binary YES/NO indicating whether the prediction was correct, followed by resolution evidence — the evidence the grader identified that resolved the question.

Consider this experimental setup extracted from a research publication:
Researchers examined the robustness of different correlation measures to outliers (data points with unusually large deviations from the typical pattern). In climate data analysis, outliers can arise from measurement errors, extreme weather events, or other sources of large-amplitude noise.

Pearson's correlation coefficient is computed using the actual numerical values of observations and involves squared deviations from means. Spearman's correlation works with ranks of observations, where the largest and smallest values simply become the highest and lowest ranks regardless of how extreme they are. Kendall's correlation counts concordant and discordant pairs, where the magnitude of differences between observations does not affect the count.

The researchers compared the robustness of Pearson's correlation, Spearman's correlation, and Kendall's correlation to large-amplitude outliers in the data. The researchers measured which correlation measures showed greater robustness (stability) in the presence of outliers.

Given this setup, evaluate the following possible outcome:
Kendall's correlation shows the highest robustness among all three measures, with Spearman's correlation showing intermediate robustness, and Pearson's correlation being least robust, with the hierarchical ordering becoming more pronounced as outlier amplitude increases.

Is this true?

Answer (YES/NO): NO